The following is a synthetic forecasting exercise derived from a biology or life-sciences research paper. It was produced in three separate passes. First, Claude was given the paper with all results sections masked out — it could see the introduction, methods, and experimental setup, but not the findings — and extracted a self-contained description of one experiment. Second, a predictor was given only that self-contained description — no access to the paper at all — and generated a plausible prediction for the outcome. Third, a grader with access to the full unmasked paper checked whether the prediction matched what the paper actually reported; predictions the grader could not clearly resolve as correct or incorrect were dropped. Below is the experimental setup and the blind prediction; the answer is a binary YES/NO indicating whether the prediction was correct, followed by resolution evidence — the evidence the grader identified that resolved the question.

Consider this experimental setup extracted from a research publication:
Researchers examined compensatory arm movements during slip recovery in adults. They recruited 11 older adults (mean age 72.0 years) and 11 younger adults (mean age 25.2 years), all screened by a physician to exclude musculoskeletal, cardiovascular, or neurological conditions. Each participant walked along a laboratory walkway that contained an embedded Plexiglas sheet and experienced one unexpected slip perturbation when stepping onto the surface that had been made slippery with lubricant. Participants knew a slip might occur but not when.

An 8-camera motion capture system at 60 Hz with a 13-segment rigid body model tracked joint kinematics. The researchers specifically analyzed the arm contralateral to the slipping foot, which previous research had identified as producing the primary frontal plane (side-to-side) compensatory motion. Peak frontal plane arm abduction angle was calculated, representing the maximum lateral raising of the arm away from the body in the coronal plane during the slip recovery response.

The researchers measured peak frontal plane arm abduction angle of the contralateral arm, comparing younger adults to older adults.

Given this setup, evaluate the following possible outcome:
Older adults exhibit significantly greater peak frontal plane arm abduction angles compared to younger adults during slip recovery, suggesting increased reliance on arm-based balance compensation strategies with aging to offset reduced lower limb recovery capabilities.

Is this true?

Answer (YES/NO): NO